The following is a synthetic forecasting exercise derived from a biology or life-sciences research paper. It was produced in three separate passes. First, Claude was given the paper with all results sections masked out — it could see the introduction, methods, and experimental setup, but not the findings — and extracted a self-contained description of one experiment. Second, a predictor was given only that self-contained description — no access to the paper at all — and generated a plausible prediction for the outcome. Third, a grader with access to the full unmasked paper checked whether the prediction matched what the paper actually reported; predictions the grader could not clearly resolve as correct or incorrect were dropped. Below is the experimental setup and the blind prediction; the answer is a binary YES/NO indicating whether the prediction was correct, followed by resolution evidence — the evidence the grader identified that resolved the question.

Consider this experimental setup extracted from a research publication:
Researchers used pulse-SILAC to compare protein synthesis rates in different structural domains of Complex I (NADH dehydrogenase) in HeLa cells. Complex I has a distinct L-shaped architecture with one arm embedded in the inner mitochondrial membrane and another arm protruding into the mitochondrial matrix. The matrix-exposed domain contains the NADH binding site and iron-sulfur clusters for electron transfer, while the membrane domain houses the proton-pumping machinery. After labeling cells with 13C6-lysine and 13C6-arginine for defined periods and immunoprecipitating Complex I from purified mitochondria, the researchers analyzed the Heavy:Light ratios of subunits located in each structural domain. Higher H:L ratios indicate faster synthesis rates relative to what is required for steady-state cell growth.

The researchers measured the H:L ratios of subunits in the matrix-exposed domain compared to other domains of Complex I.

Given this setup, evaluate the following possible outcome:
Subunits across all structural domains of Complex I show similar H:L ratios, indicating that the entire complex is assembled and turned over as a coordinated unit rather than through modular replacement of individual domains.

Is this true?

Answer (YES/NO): NO